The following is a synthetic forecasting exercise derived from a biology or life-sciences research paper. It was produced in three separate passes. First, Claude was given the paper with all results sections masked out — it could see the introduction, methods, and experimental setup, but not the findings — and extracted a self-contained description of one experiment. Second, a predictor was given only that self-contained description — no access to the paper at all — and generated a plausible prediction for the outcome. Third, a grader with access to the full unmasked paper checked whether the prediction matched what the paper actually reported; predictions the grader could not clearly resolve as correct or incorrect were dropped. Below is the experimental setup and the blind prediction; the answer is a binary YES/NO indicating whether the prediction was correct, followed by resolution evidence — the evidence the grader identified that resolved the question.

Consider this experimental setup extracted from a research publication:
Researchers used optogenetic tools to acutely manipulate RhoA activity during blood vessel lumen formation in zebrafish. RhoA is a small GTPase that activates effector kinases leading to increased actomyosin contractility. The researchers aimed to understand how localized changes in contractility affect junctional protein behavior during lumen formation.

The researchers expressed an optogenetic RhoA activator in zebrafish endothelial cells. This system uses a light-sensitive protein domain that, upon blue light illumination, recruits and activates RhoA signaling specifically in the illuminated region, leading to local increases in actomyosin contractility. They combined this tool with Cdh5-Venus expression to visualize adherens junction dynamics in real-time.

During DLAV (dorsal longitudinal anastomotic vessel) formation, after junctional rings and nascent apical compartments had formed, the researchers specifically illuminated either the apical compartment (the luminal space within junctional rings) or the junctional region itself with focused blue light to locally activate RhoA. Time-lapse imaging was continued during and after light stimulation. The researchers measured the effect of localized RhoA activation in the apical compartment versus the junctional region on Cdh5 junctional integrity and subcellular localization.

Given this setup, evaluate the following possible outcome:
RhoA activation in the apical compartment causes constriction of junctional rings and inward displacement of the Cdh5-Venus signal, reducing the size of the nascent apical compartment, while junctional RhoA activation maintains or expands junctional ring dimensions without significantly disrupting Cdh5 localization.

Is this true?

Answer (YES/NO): NO